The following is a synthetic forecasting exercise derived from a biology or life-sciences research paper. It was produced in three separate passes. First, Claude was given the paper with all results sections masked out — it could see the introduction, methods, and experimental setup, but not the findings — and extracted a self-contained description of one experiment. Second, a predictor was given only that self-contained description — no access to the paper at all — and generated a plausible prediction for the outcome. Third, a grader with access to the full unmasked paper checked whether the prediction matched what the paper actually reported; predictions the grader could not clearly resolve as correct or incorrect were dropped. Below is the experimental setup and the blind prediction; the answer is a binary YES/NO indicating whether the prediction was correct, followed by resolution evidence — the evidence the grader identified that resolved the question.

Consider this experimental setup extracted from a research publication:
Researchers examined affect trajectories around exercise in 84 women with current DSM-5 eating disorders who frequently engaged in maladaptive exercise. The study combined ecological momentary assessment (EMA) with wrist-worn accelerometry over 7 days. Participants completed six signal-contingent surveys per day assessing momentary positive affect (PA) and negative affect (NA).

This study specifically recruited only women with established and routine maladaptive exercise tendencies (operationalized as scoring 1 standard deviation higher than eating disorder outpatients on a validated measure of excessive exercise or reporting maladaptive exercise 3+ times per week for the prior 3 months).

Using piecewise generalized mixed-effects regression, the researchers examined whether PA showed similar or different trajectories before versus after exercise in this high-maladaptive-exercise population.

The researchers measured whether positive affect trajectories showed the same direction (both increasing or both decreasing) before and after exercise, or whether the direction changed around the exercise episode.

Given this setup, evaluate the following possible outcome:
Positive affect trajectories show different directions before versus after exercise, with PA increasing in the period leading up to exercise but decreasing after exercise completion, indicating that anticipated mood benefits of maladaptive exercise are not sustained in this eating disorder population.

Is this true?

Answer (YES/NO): YES